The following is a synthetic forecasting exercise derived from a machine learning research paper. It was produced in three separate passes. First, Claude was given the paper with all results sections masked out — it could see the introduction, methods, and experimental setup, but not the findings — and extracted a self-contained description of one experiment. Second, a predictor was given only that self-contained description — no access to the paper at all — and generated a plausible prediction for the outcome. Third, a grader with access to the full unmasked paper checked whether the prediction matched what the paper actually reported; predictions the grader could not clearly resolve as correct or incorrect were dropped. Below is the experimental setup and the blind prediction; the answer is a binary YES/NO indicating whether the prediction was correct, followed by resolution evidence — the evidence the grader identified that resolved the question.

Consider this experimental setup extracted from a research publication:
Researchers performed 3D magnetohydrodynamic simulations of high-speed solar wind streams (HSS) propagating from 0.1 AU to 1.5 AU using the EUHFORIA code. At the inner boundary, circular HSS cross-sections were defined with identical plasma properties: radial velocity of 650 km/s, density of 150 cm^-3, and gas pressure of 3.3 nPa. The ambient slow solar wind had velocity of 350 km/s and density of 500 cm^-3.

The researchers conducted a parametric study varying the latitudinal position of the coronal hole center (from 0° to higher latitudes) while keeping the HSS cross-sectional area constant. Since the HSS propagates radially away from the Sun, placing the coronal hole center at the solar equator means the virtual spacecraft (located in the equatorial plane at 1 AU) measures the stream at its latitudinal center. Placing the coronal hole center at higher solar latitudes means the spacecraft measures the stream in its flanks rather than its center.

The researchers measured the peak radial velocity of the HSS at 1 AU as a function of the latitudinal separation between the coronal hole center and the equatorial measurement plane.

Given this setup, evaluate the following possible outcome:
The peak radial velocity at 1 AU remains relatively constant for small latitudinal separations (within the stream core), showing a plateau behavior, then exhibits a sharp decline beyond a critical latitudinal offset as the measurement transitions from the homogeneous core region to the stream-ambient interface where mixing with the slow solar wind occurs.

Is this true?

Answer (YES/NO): NO